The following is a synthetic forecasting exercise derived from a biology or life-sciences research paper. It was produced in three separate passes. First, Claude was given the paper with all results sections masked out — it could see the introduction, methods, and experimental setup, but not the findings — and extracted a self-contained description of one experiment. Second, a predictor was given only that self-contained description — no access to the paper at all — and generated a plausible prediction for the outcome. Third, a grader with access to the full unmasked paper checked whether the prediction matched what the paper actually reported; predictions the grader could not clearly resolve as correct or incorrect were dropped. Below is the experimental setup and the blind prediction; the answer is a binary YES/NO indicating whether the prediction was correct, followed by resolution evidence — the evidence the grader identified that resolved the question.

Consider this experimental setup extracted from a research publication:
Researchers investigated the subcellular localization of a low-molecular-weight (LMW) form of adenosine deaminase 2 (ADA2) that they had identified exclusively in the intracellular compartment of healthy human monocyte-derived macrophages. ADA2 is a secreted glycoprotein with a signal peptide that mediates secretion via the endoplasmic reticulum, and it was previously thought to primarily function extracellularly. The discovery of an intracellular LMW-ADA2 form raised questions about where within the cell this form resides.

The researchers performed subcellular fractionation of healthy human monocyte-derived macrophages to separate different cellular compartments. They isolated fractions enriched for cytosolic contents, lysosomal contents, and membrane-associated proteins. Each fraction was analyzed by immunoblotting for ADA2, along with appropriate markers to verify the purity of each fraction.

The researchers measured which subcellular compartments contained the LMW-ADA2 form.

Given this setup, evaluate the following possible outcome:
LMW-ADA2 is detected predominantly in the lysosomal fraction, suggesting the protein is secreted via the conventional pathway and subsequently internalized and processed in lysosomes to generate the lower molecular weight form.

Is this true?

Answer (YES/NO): NO